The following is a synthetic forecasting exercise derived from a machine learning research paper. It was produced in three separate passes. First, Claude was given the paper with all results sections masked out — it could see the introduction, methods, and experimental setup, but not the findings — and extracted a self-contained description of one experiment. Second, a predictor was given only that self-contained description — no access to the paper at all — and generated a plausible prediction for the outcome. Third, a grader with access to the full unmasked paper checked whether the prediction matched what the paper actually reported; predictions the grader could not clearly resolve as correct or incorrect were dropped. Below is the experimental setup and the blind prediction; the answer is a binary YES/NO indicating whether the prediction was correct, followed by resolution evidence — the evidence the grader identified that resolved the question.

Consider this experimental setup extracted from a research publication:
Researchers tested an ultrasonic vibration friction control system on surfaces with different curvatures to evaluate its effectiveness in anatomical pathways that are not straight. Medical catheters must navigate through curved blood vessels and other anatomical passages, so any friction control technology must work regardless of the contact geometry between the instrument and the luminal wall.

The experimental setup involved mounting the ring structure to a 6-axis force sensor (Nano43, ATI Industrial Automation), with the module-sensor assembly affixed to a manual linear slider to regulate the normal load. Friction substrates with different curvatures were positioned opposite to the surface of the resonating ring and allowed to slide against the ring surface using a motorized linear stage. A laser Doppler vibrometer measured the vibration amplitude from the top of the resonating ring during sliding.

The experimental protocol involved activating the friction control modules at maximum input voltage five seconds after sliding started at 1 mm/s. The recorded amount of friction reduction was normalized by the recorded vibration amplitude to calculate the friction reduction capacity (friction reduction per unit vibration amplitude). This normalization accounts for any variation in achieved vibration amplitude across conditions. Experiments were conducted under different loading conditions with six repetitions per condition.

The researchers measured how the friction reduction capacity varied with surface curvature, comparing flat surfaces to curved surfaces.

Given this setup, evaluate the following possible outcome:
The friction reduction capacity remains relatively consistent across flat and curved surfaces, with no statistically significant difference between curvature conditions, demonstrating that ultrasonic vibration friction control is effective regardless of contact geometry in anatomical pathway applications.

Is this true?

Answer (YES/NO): NO